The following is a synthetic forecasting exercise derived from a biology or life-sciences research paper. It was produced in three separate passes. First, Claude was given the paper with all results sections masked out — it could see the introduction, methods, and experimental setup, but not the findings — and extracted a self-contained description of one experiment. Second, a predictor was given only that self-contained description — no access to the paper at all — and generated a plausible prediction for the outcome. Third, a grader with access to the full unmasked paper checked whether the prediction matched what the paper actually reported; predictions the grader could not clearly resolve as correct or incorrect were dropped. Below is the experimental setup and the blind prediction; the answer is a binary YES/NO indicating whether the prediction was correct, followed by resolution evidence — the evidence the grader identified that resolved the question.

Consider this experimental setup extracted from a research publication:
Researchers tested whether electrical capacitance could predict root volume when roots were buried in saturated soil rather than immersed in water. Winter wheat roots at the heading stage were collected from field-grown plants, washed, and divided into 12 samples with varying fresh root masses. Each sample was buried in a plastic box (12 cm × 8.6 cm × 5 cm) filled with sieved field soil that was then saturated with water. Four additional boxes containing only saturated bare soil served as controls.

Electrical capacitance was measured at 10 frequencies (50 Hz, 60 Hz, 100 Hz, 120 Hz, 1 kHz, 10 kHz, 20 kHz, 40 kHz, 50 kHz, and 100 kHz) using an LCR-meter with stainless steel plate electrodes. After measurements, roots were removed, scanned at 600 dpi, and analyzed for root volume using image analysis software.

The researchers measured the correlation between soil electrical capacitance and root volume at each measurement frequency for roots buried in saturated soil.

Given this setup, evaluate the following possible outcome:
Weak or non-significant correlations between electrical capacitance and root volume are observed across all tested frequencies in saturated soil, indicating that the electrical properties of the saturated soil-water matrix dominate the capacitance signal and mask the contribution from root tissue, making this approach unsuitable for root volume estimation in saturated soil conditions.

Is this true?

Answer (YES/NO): NO